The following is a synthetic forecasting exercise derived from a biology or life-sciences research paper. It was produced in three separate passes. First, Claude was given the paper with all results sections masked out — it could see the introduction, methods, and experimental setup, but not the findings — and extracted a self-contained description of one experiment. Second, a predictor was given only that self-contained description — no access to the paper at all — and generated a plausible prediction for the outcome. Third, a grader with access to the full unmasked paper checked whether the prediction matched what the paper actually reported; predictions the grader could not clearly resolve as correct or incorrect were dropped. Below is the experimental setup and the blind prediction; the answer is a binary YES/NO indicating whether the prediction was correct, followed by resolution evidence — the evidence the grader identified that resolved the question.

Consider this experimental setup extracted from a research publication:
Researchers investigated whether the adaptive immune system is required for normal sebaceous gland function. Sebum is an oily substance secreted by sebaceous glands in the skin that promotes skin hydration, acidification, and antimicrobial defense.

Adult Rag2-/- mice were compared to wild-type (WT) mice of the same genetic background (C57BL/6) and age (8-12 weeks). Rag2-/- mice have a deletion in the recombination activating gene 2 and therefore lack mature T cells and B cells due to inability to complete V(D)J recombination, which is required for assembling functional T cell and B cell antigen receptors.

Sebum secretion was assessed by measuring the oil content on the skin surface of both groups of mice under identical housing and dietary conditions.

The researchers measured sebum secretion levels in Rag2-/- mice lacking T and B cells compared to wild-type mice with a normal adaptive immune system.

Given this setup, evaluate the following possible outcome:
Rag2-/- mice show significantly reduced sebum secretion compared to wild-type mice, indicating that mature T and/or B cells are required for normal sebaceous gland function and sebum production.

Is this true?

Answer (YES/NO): YES